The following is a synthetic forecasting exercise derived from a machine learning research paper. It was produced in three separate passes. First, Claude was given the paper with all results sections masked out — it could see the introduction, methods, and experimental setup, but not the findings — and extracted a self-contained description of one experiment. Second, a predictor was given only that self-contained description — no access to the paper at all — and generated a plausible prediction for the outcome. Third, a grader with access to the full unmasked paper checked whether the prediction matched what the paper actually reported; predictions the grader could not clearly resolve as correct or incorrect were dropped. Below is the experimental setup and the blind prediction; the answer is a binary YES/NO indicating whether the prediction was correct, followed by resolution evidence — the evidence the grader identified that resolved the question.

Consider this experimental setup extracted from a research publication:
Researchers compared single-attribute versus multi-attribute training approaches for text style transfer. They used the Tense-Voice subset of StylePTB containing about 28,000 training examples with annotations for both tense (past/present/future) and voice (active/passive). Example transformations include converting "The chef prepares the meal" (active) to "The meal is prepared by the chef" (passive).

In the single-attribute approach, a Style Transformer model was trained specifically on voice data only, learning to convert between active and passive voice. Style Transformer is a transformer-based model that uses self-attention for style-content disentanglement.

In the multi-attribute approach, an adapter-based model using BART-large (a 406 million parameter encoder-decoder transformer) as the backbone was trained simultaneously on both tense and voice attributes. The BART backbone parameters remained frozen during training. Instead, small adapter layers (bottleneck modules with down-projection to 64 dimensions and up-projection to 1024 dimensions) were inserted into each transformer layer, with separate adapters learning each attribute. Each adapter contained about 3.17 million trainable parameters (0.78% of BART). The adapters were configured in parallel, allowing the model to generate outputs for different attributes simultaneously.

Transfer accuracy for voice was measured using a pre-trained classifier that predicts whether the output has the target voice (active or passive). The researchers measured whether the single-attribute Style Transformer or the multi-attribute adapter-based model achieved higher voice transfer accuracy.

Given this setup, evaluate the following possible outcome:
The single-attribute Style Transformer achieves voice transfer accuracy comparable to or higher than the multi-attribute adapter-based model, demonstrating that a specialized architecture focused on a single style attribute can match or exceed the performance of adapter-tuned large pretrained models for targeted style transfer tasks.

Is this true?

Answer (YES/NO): YES